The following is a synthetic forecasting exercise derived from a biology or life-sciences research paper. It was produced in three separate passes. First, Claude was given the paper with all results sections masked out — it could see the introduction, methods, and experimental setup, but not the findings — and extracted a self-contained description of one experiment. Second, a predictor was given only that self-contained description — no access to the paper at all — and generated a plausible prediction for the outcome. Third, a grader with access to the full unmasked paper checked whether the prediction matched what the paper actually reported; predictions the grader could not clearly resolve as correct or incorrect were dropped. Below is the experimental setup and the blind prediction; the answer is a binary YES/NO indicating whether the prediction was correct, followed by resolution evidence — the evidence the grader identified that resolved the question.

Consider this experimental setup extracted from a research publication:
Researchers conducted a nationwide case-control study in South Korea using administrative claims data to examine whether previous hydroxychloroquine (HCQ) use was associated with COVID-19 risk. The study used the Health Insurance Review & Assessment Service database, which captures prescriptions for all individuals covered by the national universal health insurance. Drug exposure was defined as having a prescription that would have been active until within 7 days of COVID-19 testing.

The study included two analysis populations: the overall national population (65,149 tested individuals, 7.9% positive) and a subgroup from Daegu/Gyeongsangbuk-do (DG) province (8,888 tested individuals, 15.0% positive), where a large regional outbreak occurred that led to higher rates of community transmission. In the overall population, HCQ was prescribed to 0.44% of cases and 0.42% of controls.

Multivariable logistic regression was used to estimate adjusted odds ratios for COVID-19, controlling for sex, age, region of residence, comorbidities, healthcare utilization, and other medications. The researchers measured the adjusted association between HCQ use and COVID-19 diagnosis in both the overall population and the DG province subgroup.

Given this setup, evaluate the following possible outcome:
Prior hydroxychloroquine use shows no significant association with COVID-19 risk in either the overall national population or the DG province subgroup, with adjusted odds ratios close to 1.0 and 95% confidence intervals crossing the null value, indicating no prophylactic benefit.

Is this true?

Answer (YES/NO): NO